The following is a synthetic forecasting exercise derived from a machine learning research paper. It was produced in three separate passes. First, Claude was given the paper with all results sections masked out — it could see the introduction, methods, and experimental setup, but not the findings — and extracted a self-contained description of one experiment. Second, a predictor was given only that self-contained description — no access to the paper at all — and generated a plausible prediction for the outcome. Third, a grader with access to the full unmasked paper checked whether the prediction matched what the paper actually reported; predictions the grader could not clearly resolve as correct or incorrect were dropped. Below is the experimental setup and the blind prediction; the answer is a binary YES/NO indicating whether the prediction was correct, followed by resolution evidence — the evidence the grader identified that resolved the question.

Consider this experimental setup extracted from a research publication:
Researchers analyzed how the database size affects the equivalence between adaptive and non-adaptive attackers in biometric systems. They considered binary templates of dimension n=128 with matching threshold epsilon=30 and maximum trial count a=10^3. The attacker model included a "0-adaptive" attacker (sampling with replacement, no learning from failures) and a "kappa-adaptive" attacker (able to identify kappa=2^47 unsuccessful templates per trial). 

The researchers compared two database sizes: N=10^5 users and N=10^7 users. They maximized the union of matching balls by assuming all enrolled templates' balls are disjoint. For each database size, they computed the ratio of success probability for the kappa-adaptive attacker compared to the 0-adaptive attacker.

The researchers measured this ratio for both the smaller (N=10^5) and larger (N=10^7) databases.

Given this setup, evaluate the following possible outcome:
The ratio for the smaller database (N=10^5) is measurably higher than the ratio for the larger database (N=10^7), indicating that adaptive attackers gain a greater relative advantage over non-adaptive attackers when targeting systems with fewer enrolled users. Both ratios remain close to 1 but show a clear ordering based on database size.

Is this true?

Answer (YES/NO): NO